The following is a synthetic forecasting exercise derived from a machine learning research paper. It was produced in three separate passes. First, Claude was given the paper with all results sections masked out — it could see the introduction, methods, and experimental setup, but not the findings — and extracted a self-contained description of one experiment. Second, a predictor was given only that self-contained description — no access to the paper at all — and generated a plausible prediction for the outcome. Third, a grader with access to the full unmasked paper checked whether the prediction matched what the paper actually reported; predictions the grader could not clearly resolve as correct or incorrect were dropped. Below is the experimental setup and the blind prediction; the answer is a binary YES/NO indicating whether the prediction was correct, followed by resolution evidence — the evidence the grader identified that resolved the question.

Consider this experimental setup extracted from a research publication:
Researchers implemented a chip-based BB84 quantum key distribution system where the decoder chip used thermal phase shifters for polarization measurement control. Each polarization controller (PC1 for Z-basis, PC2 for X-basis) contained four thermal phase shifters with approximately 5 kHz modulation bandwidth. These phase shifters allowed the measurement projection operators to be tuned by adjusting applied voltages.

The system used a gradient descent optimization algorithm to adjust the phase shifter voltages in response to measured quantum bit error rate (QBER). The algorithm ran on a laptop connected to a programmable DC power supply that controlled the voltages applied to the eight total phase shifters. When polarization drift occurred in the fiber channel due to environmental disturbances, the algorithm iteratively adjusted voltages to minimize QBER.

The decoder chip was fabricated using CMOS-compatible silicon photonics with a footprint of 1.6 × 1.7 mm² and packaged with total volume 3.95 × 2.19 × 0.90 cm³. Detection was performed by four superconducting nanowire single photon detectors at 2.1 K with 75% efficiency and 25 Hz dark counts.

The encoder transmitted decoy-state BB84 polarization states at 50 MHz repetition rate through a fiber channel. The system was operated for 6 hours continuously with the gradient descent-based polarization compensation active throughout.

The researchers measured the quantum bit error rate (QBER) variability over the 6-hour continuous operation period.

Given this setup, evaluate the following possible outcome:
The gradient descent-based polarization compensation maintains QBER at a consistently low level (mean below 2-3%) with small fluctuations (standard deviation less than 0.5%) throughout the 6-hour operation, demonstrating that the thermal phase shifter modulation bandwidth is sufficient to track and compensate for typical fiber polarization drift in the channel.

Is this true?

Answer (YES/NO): YES